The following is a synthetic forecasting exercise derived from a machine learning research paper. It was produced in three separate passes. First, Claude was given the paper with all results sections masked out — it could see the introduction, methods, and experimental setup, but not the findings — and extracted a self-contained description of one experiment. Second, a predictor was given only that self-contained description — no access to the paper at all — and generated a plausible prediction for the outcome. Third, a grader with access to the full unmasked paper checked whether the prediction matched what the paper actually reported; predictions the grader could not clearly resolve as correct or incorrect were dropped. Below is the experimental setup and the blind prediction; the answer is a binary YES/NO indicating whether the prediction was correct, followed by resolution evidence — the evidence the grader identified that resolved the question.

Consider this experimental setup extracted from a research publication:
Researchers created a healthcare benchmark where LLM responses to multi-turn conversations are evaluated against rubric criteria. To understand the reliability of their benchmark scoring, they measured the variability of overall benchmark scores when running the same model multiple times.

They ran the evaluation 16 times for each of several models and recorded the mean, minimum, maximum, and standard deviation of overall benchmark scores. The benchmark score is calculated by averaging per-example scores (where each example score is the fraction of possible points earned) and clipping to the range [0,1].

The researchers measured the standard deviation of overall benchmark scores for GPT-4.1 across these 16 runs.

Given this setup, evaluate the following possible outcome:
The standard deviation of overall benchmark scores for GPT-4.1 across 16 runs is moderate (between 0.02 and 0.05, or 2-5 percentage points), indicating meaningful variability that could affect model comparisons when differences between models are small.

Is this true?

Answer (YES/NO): NO